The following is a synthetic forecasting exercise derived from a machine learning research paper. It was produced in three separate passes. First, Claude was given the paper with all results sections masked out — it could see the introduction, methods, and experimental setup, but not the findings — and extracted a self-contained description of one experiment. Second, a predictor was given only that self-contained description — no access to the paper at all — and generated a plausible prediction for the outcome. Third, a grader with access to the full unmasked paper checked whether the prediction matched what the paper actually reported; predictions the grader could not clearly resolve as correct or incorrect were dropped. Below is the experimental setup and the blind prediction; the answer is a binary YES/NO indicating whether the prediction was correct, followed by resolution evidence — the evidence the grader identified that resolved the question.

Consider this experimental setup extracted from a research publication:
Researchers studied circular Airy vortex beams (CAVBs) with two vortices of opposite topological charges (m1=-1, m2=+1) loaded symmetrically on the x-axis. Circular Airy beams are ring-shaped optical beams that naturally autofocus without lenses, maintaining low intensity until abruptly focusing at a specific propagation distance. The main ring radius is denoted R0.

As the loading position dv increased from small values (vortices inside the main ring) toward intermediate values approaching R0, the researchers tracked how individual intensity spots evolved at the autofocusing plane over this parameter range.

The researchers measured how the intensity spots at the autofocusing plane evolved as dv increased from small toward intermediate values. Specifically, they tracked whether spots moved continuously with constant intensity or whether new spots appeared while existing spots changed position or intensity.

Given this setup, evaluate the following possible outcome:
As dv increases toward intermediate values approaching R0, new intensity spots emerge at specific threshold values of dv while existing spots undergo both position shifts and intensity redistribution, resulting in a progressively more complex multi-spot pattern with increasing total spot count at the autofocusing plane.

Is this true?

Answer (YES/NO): NO